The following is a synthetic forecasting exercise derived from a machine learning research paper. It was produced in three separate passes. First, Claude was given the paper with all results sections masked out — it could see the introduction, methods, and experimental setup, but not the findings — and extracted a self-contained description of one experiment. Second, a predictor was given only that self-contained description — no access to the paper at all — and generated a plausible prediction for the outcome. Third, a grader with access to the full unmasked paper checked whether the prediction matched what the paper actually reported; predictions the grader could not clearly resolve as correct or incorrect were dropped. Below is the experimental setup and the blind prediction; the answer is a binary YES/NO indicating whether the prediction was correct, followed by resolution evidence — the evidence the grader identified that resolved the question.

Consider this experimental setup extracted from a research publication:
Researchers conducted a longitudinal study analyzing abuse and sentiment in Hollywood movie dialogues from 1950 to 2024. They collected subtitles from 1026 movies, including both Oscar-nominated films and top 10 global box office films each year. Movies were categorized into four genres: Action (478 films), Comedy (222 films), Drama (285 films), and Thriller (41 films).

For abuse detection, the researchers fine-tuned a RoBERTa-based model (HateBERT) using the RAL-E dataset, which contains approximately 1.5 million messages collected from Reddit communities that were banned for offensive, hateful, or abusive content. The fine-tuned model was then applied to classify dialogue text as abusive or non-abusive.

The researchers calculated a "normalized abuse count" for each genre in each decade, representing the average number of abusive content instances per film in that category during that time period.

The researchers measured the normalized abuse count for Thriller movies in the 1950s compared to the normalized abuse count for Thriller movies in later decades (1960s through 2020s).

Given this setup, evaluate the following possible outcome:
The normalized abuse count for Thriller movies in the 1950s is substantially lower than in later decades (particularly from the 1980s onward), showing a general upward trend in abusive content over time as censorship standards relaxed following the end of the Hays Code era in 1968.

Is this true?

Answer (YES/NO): NO